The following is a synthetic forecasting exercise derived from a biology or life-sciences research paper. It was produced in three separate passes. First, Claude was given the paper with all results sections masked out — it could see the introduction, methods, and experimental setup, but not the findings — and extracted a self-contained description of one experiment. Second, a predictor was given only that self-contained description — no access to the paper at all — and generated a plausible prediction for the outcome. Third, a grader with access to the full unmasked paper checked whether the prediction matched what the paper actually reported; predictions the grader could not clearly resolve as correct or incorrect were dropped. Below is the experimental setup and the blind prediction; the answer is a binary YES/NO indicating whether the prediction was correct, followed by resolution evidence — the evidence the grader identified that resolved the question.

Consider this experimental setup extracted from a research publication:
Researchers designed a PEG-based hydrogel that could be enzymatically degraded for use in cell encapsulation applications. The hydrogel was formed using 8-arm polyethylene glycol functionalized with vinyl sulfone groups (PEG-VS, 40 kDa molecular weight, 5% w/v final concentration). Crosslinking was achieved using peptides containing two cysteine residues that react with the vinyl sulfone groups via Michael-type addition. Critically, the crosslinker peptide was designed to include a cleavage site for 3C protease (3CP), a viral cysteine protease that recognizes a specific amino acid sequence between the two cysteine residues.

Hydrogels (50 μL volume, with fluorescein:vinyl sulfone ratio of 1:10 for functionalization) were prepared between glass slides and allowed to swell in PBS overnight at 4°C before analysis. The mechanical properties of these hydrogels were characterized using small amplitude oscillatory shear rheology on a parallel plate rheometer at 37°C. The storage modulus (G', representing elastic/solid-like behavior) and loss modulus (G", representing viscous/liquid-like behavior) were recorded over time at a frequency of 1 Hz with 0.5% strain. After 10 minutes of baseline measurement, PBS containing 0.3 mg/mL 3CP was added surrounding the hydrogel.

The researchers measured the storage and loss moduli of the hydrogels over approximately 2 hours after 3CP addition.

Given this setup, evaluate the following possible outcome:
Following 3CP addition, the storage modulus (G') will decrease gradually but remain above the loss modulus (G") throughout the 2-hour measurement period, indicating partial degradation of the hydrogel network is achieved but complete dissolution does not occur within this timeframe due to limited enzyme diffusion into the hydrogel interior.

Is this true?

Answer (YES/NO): NO